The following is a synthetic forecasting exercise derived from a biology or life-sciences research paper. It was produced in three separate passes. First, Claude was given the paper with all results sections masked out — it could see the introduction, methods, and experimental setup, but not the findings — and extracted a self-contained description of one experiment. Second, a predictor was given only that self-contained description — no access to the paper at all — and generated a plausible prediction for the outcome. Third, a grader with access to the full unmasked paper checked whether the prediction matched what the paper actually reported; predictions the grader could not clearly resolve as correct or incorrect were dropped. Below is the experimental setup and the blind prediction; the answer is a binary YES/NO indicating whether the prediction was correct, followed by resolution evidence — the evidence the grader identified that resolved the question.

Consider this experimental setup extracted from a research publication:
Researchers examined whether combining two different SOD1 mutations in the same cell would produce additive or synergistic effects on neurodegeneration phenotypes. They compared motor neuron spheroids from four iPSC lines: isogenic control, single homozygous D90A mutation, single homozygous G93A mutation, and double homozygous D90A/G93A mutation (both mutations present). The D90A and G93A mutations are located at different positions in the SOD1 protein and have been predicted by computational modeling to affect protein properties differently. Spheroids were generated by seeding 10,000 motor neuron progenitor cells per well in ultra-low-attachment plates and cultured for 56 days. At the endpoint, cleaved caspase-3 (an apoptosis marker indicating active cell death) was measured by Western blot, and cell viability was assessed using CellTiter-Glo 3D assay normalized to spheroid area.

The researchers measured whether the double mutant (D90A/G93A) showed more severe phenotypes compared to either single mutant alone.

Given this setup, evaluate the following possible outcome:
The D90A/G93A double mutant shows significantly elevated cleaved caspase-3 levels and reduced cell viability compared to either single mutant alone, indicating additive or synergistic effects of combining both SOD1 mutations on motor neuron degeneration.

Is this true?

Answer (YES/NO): NO